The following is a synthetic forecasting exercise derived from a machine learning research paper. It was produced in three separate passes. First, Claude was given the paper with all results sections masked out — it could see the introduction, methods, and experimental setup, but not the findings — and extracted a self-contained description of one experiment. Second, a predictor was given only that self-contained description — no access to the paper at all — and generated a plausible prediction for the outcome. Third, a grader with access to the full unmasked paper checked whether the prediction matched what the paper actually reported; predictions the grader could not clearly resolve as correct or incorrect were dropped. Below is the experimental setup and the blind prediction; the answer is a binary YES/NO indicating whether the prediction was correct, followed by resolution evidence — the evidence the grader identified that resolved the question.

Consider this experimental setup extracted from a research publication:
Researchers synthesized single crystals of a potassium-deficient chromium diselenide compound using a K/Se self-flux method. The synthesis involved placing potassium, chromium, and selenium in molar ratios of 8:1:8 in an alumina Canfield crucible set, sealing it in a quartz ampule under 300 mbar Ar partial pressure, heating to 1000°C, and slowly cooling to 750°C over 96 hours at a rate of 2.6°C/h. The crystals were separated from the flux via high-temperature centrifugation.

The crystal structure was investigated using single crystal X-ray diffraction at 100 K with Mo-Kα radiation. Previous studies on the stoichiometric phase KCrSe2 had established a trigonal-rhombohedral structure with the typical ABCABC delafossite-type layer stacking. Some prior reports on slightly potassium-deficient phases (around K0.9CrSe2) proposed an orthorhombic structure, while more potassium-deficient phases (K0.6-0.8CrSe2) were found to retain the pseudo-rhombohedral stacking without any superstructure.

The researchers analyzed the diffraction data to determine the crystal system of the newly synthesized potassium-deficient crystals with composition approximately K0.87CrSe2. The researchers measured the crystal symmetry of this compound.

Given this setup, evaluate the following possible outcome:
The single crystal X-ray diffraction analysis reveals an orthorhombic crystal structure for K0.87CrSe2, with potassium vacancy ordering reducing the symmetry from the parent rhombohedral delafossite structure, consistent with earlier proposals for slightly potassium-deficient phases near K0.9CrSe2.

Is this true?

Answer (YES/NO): NO